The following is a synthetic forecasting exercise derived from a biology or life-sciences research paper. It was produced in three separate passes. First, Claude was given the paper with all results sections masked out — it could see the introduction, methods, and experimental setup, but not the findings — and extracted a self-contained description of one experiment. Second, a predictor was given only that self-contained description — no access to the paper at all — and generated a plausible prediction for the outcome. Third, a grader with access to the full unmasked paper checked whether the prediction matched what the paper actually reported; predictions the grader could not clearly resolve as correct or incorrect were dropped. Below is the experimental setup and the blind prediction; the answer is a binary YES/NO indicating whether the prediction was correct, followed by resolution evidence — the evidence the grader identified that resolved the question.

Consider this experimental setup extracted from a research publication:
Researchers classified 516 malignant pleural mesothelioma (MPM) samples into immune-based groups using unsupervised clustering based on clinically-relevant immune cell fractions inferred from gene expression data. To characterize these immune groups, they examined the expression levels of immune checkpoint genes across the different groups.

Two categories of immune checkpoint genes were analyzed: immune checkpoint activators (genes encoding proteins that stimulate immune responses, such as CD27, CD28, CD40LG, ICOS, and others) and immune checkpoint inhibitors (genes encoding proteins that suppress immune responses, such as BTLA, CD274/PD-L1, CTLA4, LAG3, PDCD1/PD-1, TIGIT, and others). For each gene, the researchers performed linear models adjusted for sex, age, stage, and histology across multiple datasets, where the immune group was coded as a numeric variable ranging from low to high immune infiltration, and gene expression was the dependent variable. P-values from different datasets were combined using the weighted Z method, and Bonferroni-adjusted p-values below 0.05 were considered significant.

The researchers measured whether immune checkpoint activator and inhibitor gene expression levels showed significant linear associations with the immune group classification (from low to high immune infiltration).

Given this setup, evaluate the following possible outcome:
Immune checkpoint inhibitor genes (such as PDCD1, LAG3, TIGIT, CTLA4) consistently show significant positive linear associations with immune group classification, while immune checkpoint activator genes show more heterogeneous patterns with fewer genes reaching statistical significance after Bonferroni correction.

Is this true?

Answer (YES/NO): NO